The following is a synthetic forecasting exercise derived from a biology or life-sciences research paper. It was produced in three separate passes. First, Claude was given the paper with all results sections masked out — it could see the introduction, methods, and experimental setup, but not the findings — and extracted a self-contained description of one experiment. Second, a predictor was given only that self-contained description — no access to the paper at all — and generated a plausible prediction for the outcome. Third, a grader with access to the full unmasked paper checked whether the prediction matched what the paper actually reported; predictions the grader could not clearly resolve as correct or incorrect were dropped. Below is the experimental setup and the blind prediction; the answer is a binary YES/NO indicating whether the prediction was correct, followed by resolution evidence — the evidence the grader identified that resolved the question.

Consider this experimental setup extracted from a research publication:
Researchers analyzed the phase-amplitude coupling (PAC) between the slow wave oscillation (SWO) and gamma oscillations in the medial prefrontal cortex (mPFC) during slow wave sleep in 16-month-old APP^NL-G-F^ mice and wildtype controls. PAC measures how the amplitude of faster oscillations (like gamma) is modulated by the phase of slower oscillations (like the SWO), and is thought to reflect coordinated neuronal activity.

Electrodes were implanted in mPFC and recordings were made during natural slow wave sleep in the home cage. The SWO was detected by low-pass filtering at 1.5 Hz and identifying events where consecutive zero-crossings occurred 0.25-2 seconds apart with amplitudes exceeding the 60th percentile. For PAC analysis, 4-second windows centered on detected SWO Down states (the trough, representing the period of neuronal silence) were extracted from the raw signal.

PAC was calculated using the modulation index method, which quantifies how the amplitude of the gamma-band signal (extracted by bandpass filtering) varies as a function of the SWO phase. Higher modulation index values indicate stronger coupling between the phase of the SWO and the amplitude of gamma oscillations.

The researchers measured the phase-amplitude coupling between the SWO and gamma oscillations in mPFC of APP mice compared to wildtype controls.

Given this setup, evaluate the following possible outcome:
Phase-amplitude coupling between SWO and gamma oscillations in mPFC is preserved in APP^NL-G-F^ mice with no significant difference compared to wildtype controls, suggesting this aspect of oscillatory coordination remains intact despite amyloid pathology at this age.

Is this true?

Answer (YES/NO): YES